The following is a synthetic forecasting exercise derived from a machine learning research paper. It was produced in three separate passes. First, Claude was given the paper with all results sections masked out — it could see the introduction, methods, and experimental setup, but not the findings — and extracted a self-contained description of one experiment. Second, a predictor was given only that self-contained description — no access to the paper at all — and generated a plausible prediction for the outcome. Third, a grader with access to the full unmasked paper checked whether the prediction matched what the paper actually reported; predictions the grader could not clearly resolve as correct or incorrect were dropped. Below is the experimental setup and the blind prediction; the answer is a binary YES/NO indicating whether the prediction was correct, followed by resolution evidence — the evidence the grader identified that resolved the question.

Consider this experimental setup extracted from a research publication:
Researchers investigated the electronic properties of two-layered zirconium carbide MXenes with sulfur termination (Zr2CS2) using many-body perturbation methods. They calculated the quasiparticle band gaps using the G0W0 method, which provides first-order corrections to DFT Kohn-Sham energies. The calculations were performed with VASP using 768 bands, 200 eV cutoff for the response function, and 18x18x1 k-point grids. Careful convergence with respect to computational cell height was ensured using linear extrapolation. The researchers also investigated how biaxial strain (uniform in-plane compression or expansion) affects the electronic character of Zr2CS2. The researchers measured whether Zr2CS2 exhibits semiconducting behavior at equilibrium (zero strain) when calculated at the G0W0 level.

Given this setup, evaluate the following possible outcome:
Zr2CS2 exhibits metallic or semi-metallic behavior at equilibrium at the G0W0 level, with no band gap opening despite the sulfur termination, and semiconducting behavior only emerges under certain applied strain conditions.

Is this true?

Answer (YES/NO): YES